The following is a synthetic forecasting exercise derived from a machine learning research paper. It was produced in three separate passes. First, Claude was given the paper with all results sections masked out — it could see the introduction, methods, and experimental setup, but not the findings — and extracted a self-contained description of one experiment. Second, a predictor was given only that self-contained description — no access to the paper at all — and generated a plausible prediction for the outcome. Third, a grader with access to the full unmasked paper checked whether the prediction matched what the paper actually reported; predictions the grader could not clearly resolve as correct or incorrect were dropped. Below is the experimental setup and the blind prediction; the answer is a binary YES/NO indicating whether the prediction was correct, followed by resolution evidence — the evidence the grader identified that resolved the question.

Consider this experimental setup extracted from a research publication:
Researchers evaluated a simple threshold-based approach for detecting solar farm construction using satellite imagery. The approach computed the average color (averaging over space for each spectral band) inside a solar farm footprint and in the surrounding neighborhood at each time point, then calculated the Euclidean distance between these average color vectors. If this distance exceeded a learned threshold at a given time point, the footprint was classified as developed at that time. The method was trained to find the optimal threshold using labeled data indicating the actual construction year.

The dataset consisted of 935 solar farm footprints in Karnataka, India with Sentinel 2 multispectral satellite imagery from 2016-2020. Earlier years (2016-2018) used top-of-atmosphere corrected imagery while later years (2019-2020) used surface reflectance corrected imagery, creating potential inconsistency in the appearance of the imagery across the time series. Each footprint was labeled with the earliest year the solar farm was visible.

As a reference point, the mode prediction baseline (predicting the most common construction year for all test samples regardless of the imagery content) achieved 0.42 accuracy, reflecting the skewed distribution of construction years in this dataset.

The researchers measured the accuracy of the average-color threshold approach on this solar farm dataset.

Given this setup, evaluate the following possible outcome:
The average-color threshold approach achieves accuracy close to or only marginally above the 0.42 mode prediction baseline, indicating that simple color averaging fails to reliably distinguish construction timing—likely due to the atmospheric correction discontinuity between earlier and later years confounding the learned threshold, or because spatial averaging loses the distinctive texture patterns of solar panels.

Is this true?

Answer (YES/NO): YES